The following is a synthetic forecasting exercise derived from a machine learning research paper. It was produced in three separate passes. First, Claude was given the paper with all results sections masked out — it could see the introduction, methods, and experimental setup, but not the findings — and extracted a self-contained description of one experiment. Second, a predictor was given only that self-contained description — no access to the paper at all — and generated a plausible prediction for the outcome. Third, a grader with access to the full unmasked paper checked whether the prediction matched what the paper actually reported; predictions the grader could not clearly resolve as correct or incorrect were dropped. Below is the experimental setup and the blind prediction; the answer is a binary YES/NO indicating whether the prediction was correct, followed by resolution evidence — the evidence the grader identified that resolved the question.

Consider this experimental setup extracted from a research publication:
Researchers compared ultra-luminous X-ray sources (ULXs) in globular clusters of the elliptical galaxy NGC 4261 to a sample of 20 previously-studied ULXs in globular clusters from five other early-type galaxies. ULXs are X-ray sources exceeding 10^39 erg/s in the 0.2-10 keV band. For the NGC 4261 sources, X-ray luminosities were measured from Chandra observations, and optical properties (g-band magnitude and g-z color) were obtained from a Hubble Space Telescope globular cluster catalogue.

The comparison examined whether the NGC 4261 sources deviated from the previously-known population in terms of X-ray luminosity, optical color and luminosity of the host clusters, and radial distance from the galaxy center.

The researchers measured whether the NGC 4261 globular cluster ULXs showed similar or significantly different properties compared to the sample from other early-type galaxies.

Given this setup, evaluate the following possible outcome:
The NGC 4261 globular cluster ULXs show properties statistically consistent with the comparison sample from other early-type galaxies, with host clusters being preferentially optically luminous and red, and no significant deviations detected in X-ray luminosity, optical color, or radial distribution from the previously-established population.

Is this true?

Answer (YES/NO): NO